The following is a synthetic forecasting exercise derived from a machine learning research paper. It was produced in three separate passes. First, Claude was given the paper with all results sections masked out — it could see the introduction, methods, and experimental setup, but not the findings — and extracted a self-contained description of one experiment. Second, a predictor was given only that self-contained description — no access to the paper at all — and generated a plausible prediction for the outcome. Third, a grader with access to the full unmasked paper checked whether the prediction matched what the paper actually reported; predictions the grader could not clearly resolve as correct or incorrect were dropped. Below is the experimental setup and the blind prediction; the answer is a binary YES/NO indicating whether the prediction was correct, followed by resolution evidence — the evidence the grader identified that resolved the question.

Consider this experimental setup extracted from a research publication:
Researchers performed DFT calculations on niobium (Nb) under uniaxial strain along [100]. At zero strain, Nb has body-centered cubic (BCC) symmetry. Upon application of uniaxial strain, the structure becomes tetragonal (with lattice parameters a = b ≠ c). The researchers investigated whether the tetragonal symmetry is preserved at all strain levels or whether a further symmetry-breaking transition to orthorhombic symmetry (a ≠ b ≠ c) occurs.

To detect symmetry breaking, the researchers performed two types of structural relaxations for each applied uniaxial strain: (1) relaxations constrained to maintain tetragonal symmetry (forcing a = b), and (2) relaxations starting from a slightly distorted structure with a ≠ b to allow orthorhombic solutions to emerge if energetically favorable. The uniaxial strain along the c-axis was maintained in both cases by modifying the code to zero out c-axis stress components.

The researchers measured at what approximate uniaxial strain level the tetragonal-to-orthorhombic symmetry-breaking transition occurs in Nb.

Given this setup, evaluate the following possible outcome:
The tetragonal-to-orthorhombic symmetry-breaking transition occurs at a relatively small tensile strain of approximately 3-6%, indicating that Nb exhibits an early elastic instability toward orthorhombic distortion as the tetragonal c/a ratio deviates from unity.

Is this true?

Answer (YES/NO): YES